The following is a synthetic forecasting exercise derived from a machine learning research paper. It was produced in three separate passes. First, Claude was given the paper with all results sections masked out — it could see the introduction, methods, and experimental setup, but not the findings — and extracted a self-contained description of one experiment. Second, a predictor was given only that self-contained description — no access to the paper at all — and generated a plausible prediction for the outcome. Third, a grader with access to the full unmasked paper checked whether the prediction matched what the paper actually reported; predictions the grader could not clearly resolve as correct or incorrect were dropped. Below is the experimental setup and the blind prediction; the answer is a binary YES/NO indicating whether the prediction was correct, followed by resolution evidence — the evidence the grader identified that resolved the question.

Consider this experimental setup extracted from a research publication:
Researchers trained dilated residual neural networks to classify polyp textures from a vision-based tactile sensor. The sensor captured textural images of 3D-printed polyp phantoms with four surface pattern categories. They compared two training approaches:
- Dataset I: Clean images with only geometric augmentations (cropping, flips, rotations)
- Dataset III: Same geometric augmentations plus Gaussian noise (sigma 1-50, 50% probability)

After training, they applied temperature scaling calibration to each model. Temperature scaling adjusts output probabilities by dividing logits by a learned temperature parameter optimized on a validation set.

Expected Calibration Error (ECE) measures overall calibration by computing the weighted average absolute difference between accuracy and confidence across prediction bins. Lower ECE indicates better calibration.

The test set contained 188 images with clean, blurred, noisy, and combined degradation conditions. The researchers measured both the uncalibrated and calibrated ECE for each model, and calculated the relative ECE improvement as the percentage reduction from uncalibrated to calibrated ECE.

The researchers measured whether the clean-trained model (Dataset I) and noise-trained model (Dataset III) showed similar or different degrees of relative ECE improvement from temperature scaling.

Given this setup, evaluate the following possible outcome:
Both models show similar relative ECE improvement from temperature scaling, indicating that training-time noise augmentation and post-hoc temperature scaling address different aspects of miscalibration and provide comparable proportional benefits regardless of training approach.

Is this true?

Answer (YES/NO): NO